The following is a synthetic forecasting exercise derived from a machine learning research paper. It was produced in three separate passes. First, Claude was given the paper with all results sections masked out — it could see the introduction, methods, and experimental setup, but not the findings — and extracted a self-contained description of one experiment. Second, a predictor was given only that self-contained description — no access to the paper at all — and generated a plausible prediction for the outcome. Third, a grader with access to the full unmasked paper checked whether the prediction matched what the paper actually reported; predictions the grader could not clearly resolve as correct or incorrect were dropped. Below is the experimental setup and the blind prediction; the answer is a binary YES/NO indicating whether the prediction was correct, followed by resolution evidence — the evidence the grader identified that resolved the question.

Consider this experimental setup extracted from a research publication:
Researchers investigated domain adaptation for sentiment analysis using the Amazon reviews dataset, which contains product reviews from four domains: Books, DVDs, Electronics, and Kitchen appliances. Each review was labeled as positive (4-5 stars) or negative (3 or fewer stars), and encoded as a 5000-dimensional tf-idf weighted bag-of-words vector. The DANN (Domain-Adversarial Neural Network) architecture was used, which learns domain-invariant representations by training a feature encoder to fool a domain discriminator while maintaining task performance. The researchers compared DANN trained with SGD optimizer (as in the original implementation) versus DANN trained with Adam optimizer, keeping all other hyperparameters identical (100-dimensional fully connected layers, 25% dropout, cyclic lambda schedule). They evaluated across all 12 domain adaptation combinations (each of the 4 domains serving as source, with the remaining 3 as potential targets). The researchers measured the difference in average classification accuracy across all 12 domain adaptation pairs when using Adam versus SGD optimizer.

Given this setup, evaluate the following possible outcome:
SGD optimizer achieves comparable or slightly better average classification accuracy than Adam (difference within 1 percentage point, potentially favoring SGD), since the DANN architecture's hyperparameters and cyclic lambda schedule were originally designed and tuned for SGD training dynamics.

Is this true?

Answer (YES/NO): NO